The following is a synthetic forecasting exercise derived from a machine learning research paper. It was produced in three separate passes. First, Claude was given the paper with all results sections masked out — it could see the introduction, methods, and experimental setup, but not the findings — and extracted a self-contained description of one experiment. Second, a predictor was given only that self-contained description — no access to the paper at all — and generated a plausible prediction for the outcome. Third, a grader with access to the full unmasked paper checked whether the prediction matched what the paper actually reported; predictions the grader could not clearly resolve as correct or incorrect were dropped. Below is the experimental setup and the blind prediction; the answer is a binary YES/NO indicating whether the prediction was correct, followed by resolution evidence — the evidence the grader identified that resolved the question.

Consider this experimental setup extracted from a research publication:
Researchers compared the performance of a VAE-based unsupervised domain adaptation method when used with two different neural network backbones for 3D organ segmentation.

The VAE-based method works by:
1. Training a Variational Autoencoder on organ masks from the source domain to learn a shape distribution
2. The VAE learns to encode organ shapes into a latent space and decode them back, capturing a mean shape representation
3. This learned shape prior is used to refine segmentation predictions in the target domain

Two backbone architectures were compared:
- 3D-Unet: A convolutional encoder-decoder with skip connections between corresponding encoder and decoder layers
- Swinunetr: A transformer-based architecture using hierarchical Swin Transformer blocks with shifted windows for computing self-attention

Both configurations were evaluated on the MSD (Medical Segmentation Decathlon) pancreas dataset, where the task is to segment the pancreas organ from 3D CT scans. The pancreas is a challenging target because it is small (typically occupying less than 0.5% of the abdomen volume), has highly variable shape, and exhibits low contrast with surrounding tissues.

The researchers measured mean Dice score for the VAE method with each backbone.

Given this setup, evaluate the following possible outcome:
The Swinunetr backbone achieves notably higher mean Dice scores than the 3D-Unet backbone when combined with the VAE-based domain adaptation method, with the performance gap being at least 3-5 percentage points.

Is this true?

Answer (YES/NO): NO